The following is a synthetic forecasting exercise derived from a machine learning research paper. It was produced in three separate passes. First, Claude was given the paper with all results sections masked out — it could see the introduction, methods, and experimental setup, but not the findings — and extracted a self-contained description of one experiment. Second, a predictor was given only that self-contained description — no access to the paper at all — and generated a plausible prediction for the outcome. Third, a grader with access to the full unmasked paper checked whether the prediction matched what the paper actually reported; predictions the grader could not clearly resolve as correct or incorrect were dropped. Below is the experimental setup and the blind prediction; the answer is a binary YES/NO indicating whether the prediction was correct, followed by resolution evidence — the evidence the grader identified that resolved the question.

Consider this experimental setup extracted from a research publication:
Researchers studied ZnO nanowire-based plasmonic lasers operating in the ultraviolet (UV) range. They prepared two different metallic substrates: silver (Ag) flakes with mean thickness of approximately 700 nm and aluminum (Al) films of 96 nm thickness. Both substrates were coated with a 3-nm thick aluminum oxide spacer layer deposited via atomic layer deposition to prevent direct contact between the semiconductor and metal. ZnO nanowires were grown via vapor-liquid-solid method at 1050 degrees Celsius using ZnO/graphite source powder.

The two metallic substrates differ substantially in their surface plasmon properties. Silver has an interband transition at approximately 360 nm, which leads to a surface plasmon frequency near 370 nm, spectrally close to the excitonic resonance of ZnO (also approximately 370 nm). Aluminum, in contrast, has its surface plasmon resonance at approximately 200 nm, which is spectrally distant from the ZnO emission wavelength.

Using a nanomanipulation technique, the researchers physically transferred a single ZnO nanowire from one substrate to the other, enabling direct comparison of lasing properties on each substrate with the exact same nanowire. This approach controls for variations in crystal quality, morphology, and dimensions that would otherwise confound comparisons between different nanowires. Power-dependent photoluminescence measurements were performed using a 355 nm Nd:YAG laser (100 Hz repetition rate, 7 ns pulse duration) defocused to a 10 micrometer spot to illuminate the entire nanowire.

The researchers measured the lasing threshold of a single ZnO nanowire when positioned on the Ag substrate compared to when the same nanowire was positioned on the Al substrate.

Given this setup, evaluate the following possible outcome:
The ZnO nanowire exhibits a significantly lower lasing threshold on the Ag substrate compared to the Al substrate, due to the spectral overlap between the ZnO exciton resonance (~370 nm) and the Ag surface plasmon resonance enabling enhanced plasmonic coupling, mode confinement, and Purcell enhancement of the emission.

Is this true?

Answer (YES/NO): NO